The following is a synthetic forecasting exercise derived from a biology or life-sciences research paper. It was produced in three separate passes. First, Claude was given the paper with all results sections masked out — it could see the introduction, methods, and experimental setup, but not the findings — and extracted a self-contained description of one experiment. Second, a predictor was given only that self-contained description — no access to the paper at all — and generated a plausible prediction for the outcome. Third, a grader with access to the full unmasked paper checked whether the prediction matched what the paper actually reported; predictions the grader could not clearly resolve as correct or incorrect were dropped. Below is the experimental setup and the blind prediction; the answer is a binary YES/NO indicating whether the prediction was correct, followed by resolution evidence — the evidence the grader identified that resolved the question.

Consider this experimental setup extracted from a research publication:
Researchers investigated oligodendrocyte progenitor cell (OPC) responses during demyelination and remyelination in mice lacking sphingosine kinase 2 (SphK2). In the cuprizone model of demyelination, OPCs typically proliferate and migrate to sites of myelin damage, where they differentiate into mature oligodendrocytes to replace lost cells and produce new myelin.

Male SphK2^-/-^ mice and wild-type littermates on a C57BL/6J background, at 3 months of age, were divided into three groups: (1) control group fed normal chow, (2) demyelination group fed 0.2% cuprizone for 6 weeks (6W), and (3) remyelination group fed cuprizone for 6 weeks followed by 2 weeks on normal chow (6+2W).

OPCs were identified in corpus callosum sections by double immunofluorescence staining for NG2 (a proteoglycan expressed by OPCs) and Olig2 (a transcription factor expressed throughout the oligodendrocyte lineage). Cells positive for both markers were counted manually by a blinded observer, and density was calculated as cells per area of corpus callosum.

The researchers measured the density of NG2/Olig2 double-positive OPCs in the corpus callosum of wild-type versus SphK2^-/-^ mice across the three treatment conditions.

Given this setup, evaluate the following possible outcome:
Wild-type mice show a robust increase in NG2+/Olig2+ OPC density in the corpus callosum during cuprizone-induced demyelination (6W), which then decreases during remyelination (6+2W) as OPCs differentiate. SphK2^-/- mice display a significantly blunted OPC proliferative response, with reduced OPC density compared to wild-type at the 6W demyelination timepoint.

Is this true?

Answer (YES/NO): NO